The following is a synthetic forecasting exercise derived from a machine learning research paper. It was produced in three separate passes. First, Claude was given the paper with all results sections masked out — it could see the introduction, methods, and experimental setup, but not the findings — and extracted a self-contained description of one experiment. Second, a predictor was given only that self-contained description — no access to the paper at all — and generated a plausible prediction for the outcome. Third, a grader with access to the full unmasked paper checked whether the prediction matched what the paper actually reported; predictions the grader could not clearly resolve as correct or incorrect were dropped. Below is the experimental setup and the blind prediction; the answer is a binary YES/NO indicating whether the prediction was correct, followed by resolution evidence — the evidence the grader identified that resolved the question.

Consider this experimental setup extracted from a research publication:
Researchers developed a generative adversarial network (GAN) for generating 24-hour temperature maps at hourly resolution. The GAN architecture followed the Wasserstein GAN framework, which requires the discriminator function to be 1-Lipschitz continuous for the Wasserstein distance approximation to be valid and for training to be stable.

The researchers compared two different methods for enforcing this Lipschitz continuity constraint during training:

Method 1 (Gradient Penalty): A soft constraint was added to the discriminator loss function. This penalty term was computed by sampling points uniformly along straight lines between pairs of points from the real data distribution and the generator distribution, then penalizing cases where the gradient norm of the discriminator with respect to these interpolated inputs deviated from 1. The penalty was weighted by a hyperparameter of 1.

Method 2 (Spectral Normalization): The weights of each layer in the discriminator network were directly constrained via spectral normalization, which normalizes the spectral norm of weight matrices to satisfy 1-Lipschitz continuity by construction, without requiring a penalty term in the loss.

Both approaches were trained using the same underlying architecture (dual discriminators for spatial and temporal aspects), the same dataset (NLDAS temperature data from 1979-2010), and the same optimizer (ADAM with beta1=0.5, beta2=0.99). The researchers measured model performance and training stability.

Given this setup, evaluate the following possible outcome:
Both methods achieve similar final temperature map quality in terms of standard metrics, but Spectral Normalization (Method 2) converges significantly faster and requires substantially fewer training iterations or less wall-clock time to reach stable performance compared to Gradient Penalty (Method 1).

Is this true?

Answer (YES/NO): NO